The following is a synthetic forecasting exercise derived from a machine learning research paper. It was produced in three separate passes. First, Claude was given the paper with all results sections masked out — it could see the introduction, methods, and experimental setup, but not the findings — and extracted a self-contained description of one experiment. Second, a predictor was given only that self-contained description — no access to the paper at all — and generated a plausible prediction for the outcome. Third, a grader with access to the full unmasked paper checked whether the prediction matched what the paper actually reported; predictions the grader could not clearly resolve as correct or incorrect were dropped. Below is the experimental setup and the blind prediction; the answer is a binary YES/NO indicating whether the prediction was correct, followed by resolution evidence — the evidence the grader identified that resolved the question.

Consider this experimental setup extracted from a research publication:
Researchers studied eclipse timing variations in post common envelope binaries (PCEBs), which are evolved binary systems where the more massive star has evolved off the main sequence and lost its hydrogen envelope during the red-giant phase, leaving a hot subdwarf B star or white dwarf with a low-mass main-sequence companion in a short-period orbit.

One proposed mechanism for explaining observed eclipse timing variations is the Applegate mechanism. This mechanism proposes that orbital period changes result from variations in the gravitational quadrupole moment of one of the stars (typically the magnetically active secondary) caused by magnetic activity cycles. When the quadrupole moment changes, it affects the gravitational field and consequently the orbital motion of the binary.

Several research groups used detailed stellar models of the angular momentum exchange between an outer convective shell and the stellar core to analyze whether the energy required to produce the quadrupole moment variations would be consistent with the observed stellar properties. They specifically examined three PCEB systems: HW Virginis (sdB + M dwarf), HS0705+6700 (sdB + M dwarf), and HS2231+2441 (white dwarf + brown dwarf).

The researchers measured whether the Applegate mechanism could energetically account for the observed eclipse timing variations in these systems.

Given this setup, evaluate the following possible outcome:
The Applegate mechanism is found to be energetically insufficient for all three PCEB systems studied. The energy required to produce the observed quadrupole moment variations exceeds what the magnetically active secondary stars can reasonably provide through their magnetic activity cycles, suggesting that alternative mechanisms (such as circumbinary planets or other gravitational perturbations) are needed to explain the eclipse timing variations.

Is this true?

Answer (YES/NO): YES